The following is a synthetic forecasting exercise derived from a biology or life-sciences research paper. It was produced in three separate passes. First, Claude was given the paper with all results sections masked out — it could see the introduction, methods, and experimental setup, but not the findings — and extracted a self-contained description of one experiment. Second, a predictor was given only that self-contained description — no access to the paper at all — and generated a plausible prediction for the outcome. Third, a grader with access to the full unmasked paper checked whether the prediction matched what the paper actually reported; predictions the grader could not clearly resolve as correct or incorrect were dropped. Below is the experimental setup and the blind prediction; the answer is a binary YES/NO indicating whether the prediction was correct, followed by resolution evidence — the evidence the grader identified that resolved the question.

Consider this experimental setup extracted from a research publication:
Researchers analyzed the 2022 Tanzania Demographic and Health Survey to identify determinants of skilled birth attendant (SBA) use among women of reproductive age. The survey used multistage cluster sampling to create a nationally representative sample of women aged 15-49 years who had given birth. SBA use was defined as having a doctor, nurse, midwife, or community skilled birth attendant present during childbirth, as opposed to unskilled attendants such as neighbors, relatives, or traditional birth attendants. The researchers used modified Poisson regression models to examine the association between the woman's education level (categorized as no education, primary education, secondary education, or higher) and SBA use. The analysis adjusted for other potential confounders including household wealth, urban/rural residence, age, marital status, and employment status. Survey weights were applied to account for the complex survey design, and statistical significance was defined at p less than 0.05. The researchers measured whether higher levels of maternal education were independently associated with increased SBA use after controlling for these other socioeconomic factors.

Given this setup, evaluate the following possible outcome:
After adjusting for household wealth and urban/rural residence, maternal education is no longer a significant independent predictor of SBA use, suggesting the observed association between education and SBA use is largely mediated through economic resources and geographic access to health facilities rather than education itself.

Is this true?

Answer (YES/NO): NO